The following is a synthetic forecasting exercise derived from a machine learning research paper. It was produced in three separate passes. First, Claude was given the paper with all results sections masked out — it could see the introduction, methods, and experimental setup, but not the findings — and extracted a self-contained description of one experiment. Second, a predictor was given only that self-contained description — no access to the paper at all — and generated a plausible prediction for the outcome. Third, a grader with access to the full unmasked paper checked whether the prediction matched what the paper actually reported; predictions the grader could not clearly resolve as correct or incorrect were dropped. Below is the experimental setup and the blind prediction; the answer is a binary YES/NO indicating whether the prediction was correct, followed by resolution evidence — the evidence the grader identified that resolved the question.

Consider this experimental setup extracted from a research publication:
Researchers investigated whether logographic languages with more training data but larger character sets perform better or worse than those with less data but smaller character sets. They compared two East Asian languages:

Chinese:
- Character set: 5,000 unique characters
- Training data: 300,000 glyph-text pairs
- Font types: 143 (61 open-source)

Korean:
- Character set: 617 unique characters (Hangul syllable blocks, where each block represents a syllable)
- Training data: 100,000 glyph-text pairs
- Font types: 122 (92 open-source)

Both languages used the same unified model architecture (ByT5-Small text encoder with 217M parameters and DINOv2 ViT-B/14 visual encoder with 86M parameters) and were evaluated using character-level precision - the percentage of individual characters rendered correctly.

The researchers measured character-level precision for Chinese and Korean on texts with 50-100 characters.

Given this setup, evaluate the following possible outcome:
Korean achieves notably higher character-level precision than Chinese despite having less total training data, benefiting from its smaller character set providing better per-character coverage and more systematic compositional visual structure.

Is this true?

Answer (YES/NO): NO